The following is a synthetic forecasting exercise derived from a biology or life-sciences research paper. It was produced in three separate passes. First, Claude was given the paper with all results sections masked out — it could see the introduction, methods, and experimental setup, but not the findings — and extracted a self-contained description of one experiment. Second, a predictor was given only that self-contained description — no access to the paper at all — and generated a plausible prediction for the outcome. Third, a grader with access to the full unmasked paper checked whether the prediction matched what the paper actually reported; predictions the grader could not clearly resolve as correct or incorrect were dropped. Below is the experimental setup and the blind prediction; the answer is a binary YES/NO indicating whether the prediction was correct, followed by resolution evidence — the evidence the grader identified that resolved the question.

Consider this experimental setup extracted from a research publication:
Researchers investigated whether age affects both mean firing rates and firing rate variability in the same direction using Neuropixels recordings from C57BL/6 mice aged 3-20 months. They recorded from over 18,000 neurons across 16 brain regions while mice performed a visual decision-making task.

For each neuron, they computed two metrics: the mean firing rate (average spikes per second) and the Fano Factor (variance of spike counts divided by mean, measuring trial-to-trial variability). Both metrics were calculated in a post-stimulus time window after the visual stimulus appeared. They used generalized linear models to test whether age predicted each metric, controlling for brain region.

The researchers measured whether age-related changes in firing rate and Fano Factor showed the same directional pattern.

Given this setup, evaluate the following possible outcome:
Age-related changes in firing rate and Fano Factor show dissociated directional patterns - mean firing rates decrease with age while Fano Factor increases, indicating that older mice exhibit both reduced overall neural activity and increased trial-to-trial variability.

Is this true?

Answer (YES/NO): NO